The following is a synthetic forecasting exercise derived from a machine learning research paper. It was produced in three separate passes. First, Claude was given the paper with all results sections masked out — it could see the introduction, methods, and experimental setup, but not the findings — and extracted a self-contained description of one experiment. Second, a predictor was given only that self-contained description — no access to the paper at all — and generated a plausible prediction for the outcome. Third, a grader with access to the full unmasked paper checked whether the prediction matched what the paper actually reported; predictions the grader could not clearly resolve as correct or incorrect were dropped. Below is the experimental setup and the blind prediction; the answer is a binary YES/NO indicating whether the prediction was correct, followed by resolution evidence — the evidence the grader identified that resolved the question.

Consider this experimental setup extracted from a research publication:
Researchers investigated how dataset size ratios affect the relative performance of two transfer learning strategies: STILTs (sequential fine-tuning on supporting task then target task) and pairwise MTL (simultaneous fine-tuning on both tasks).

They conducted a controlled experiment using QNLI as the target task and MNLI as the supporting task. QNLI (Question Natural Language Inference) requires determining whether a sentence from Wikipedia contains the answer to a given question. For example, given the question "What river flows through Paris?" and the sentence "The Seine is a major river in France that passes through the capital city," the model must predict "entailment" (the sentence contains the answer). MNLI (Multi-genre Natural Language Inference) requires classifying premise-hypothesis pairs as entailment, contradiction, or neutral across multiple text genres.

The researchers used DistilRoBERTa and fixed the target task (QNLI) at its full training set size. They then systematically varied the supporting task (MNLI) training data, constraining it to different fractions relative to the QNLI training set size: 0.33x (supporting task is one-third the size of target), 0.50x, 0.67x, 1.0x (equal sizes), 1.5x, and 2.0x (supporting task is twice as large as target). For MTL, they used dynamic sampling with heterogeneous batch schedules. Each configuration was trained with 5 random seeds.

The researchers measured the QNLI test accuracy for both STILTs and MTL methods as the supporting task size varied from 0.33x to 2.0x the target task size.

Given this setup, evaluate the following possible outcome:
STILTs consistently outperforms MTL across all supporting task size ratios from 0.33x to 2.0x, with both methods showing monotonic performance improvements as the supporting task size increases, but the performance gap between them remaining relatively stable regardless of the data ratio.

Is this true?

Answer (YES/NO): NO